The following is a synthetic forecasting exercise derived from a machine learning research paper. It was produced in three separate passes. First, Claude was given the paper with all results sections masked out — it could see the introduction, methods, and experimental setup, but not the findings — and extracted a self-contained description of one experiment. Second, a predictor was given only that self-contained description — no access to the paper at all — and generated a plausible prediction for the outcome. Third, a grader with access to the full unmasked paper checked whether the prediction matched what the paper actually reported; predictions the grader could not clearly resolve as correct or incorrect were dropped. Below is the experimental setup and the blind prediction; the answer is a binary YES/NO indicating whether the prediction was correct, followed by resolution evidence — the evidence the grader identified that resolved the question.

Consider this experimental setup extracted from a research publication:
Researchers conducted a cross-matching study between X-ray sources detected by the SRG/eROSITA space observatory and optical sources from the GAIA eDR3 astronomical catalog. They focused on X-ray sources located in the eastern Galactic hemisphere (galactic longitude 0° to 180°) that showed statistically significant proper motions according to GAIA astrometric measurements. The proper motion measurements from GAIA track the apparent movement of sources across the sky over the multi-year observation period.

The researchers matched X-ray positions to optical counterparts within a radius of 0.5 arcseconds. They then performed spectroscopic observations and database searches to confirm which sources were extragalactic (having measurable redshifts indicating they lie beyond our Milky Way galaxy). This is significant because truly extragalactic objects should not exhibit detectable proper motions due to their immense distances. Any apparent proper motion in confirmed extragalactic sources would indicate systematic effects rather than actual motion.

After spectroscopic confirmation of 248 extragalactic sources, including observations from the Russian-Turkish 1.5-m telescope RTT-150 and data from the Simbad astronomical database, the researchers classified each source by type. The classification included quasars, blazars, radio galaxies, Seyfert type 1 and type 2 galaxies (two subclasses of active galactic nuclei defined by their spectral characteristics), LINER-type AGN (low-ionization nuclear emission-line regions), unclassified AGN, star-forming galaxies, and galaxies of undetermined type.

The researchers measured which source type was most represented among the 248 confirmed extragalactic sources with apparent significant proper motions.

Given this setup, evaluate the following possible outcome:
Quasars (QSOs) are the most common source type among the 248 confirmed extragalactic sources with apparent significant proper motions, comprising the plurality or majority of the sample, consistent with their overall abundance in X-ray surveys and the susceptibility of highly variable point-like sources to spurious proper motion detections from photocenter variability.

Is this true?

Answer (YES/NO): NO